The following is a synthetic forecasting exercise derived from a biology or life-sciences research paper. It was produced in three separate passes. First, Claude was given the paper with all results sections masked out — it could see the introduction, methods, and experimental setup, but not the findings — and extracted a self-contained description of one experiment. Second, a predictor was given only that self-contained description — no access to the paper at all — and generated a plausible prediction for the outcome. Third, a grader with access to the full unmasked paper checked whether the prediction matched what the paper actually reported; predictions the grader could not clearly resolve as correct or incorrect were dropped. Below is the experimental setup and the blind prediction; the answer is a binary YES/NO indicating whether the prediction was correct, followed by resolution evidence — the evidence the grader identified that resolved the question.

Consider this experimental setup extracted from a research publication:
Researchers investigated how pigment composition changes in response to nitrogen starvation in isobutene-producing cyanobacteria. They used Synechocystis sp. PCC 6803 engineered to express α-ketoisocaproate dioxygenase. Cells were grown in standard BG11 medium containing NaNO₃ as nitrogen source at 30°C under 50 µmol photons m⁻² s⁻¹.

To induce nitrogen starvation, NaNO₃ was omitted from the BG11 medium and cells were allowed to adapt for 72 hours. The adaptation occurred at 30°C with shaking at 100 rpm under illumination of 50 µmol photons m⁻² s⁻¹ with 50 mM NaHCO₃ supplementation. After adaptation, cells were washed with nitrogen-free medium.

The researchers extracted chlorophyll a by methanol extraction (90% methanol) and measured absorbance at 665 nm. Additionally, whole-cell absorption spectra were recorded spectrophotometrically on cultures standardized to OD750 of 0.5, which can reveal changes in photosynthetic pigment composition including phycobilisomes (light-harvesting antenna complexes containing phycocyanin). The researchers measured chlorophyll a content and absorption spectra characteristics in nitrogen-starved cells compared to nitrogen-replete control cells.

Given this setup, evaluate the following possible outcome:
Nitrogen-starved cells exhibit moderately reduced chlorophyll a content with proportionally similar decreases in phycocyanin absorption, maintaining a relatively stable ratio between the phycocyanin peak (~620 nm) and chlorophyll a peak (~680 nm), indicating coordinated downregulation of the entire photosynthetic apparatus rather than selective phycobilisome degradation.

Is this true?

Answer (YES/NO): NO